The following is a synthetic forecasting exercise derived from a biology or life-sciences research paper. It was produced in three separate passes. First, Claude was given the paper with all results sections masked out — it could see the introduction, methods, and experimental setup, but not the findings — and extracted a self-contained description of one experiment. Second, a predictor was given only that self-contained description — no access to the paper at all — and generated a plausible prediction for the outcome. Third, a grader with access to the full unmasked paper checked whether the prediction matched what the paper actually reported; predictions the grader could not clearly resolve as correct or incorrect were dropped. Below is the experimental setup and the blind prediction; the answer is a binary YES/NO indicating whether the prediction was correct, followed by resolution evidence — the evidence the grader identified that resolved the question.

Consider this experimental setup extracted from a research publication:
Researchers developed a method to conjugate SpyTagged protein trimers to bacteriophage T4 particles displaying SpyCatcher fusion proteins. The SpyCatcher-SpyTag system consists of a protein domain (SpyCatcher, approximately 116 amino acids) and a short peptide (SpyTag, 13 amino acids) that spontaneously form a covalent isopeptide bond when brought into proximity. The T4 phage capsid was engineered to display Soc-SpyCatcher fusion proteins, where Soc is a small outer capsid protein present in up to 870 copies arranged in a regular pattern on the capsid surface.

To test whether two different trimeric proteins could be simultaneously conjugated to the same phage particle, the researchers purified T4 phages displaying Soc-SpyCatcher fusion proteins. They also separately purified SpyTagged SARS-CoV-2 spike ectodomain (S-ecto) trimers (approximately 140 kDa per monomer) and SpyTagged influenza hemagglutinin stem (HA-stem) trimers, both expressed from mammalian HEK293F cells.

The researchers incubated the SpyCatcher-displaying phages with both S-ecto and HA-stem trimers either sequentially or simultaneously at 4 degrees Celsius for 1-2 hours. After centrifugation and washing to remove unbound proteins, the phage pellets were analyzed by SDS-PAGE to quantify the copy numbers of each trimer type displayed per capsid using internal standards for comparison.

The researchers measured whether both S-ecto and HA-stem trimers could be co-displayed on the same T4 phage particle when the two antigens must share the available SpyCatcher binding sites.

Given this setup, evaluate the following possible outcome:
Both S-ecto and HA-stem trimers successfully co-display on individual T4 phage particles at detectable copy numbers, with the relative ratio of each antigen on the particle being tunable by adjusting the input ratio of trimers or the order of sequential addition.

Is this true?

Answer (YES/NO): YES